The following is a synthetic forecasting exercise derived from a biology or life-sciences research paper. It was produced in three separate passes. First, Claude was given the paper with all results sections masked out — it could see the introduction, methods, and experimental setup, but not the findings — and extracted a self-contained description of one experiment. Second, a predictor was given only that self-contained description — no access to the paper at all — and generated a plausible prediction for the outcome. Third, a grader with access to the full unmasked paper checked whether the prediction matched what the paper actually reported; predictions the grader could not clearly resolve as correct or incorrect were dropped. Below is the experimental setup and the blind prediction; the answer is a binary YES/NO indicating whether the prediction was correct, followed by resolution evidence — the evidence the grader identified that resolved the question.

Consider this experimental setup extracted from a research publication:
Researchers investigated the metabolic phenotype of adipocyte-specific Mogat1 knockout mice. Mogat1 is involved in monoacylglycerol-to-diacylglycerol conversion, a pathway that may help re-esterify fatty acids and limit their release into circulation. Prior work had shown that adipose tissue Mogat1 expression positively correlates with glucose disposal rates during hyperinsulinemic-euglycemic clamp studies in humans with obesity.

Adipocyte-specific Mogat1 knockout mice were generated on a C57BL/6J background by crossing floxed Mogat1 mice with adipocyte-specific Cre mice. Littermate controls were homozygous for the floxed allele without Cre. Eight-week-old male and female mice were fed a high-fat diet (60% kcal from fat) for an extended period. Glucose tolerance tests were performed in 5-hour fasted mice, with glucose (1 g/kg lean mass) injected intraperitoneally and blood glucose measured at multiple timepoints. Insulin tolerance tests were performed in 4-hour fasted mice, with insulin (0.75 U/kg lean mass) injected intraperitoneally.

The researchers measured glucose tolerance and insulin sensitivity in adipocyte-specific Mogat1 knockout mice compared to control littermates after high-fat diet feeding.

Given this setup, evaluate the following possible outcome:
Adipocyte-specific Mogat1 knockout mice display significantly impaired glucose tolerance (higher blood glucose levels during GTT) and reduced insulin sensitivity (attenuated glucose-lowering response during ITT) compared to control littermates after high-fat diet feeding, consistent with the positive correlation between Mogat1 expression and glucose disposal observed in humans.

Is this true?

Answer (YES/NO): NO